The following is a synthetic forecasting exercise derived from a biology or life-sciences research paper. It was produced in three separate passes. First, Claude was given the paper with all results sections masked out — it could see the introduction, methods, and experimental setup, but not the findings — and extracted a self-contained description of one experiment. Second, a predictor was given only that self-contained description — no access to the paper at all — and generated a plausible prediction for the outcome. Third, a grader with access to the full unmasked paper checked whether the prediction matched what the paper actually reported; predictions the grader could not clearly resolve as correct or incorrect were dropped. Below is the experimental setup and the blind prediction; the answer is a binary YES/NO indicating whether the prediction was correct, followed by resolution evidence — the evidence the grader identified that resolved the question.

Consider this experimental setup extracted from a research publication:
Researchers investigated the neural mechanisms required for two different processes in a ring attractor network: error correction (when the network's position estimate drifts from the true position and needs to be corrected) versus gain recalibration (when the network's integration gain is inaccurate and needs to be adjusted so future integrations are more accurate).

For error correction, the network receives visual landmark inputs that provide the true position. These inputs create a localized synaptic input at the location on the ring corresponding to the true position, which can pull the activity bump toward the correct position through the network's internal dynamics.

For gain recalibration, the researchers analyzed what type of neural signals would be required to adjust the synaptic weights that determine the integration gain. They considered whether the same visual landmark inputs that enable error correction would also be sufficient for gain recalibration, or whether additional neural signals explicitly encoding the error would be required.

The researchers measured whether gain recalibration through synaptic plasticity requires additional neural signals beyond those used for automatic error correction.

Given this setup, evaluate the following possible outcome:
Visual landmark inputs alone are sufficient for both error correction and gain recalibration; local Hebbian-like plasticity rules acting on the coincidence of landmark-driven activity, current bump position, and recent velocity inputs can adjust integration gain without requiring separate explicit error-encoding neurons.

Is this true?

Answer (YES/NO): NO